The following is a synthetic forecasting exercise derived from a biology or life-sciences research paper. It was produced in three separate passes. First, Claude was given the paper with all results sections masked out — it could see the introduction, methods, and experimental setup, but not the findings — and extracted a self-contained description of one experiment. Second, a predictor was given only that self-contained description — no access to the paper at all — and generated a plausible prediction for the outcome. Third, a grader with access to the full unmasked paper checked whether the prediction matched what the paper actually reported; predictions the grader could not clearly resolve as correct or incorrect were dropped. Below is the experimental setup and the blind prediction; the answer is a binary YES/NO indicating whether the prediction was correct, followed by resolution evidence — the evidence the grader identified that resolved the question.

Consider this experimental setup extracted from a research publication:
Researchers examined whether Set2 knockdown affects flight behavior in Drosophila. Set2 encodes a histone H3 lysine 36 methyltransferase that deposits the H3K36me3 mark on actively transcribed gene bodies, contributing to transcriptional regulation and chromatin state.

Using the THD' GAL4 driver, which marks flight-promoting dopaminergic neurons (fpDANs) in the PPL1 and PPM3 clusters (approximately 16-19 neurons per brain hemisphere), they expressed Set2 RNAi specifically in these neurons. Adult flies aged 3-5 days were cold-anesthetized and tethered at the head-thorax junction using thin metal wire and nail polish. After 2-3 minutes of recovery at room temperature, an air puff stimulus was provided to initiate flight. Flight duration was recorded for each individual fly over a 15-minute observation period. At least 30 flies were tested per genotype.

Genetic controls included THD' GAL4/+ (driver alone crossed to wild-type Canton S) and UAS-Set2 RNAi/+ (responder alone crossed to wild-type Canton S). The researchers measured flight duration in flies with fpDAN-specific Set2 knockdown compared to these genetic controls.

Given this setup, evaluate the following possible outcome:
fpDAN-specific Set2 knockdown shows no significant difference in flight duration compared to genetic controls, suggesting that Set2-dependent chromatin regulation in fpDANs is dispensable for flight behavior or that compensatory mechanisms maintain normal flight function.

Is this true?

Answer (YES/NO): NO